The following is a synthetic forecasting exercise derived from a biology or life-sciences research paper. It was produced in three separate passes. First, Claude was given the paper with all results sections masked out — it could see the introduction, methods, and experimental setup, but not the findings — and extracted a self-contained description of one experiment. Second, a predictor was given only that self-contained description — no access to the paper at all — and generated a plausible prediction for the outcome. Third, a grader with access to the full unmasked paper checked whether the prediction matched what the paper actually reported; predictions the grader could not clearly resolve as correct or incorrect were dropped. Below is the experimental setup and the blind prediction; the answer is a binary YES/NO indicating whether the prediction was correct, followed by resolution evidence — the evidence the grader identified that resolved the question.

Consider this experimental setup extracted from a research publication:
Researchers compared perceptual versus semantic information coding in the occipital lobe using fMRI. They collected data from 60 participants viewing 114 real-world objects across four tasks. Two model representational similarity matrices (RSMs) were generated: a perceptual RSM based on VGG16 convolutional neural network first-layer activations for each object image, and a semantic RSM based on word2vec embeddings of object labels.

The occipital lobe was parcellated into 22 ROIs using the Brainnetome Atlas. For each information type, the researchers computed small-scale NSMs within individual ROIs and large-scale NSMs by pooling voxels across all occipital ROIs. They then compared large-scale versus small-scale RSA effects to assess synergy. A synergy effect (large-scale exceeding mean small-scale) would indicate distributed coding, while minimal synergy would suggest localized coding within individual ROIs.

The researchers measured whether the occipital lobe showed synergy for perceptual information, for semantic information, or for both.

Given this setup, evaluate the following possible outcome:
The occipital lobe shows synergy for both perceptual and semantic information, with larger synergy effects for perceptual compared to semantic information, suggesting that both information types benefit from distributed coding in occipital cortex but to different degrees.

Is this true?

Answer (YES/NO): NO